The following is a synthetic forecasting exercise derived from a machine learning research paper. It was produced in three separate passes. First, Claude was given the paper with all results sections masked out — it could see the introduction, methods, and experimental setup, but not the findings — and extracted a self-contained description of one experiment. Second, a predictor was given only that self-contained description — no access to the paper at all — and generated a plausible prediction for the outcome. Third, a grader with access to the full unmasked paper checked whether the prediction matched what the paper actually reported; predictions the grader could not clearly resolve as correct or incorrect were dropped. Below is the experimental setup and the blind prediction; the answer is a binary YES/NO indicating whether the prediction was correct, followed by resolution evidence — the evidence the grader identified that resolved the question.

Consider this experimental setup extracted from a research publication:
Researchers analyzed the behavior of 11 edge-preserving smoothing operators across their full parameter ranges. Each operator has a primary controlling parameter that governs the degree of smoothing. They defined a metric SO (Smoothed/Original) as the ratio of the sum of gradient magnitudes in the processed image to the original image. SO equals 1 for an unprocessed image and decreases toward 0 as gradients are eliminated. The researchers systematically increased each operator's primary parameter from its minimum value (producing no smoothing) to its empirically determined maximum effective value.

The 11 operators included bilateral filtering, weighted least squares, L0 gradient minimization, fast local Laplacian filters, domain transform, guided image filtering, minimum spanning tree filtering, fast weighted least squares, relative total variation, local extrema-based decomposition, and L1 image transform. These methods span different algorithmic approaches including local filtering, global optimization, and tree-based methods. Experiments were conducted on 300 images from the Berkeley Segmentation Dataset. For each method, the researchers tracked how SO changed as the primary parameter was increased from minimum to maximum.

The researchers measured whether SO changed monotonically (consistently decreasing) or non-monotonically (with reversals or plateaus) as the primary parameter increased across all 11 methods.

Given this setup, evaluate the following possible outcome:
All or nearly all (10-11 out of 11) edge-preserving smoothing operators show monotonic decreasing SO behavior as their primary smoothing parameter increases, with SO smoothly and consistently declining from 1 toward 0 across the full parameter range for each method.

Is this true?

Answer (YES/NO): YES